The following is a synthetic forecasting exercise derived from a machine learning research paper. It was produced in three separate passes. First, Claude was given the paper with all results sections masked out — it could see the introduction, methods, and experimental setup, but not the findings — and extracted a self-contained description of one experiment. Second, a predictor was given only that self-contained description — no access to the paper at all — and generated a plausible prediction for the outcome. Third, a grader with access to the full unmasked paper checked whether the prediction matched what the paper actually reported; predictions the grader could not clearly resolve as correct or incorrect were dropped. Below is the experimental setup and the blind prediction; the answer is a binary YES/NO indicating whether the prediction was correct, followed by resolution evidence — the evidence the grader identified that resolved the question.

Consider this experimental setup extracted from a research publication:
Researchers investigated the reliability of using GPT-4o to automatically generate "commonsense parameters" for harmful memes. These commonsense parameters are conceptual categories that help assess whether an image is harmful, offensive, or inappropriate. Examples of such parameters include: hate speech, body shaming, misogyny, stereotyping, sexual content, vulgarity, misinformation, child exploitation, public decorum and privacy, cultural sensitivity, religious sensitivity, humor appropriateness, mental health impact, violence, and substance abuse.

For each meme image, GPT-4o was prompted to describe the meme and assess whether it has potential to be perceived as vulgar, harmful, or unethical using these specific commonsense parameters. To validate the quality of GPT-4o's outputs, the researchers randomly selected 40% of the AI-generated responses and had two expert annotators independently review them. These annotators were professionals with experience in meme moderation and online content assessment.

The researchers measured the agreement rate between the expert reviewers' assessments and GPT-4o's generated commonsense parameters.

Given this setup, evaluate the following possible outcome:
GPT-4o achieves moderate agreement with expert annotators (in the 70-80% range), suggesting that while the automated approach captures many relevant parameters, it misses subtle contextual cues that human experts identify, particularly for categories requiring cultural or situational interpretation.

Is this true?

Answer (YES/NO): NO